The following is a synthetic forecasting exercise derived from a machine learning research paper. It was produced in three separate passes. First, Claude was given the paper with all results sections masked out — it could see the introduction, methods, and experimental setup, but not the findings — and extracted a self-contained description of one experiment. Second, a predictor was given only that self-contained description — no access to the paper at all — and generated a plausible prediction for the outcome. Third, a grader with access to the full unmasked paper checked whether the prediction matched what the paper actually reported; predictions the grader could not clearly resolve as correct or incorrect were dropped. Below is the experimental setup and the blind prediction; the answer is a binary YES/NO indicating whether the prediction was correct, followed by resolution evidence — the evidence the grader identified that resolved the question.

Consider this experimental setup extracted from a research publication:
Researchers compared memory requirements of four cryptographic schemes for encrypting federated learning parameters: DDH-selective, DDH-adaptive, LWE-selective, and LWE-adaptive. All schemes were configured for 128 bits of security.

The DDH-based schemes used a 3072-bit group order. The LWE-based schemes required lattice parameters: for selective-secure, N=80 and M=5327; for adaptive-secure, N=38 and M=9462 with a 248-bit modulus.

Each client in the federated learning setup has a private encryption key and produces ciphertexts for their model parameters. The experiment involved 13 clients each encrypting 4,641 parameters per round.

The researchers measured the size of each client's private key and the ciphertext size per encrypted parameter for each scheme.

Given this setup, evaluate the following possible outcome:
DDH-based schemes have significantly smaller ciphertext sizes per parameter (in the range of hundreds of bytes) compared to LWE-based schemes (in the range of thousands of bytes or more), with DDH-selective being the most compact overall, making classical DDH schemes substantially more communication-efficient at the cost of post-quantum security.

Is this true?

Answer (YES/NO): NO